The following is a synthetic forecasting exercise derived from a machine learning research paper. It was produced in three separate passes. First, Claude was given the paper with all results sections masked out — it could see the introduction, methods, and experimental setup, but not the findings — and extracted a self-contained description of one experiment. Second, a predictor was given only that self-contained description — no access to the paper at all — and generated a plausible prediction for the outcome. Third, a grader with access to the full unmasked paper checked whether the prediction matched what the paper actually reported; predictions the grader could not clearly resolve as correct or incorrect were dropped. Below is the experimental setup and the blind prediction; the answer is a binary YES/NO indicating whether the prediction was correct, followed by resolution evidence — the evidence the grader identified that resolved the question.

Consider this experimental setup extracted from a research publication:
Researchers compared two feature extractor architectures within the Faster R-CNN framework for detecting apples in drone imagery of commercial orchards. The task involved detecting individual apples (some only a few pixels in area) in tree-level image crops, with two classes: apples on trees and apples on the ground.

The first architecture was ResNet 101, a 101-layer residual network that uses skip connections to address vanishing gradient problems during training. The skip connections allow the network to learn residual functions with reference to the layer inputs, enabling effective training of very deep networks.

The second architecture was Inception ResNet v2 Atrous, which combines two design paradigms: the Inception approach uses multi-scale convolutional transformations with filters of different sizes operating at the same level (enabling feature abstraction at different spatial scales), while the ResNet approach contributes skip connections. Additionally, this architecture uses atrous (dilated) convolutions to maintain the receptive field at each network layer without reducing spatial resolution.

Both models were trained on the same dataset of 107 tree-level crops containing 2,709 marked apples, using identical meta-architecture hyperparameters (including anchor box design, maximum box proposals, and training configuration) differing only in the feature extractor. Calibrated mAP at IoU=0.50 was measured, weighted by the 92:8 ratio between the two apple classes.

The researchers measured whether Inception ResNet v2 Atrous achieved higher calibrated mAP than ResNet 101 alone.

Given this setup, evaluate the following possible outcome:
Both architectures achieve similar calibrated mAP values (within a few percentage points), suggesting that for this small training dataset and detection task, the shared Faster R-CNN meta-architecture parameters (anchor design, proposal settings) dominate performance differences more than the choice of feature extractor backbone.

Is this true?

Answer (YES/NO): YES